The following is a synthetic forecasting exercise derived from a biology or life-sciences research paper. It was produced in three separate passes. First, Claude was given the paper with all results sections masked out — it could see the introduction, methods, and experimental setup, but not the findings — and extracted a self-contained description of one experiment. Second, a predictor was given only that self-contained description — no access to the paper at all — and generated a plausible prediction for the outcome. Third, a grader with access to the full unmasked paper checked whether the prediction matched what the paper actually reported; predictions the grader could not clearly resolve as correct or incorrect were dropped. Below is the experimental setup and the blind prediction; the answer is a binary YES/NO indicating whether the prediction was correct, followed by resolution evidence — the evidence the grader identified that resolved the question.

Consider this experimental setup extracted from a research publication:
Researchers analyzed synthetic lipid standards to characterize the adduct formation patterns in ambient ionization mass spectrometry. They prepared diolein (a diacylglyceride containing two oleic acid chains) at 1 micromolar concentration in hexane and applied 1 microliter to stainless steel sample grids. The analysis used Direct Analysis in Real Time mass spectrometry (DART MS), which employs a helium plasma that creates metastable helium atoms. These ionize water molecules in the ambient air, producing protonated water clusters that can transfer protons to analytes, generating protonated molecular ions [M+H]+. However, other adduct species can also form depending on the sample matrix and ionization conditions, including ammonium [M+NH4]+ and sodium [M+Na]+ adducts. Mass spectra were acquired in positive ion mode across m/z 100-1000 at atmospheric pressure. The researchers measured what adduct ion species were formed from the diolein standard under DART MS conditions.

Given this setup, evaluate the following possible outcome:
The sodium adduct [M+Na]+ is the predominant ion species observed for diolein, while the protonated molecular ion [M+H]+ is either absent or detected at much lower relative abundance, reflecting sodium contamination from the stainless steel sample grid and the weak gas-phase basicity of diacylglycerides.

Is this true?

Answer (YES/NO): NO